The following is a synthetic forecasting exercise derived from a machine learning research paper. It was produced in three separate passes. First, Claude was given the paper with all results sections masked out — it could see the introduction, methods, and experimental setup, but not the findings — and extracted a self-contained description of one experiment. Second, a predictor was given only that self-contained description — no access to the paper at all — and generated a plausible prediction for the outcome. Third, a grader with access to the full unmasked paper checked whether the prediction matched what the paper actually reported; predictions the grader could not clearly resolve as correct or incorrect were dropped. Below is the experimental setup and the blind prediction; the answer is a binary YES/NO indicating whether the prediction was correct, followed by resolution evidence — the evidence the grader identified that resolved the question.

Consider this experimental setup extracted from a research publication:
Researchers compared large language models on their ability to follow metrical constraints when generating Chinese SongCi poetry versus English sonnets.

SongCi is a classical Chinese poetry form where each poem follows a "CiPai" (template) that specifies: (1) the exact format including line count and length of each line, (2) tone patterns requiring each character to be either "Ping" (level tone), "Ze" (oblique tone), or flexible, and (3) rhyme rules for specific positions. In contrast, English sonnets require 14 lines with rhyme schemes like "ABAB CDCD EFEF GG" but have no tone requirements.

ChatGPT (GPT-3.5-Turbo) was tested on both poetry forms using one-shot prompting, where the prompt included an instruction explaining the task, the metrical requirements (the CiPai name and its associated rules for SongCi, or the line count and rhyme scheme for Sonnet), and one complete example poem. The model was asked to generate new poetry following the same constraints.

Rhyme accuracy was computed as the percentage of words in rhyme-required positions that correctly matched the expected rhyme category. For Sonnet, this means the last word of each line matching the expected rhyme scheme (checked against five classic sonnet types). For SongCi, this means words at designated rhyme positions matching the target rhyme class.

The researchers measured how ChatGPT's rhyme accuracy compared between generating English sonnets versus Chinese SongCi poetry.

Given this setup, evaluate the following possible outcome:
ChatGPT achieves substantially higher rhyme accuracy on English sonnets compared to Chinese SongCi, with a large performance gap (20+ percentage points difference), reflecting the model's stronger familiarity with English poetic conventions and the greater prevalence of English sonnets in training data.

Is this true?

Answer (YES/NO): NO